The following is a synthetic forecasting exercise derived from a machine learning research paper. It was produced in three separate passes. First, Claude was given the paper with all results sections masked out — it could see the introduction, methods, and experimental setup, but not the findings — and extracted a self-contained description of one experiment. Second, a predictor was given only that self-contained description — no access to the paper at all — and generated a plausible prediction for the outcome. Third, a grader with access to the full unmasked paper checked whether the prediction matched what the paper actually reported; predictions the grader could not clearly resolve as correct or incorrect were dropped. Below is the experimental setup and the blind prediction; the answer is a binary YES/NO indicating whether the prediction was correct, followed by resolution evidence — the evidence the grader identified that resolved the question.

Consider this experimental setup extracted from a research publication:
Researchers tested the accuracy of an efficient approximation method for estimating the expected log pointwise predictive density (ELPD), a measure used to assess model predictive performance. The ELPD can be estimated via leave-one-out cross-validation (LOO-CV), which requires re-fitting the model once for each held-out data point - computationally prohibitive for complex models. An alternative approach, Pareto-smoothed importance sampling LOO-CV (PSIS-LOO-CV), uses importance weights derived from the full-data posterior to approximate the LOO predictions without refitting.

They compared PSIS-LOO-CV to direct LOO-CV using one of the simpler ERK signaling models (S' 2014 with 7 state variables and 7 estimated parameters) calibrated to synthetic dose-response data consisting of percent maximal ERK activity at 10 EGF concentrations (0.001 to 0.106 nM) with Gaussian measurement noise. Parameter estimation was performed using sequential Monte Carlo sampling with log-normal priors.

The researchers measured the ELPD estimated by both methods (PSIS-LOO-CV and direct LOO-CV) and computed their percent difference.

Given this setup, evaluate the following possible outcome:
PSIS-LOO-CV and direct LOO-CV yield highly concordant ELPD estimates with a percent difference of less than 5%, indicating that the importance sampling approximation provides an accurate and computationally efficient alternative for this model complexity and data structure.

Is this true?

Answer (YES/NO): YES